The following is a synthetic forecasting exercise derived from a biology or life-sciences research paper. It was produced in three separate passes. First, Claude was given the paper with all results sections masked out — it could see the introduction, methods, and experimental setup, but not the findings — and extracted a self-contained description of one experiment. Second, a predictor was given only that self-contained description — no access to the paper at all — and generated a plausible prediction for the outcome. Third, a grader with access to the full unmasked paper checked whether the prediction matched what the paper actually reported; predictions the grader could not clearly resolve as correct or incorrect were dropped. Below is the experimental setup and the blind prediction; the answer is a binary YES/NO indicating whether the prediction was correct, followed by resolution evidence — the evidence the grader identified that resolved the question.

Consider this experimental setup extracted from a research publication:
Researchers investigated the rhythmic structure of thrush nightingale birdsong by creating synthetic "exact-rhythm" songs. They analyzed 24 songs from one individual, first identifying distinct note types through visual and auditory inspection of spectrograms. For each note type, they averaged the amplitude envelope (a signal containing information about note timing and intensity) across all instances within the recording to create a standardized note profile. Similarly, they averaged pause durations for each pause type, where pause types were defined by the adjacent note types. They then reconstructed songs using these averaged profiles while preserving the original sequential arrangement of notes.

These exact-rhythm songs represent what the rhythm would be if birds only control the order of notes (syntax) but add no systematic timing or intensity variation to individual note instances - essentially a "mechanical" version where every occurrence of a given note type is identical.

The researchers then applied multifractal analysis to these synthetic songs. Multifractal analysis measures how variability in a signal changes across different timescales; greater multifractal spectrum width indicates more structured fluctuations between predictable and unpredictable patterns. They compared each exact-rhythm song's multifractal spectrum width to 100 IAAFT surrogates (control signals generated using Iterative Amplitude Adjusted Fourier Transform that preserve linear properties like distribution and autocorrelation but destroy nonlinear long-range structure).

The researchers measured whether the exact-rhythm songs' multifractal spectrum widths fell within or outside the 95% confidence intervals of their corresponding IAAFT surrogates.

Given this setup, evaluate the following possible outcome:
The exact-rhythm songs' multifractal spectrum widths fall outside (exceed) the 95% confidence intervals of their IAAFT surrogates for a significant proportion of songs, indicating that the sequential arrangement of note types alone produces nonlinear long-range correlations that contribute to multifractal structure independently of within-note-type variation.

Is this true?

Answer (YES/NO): YES